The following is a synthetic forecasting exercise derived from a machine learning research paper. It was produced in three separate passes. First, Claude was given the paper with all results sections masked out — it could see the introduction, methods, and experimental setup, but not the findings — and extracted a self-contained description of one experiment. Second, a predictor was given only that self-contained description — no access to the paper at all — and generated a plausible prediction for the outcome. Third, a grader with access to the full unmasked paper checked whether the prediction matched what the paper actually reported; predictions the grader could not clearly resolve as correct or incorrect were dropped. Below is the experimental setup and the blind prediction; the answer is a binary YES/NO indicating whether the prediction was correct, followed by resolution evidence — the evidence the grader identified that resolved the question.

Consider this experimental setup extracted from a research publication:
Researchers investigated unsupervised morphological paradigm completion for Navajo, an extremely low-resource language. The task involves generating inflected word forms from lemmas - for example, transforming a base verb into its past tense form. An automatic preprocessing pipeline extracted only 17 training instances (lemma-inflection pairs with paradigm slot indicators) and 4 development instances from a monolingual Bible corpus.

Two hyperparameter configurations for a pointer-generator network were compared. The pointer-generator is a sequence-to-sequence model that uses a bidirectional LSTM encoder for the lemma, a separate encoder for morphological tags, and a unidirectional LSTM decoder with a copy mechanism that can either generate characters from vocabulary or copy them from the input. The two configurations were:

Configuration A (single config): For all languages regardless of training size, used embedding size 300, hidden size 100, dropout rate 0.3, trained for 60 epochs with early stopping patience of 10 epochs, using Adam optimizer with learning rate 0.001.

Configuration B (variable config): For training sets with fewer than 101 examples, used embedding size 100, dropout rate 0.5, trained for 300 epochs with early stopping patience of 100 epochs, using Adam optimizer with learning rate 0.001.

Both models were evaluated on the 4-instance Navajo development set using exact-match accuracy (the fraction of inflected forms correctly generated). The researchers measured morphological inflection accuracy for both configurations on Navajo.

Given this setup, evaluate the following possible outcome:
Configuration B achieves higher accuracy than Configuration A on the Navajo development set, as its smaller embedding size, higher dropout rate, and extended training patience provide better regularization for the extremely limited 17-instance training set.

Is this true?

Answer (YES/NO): YES